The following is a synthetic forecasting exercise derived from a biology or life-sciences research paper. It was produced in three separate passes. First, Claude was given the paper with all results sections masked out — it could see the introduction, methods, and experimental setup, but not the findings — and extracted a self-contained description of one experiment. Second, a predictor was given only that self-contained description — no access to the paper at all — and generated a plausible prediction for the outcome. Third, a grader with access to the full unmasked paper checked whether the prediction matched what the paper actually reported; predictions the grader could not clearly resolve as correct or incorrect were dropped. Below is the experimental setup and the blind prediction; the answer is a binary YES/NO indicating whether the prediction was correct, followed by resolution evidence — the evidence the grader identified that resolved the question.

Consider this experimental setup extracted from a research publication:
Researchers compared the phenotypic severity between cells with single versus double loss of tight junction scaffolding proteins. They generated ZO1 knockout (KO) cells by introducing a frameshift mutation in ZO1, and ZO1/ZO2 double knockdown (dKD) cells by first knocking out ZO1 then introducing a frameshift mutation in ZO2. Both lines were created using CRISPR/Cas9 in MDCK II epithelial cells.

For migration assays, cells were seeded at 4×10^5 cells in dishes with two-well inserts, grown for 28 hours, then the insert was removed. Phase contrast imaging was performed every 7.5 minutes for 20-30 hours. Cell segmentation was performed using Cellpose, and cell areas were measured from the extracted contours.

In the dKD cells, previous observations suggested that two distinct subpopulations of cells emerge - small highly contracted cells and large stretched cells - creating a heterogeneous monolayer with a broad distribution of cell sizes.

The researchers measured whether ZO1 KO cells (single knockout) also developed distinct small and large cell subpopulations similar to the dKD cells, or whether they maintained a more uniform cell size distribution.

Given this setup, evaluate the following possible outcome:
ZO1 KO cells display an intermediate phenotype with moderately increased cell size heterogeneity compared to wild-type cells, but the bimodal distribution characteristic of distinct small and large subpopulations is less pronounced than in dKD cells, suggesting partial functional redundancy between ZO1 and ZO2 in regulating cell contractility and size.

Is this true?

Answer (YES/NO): YES